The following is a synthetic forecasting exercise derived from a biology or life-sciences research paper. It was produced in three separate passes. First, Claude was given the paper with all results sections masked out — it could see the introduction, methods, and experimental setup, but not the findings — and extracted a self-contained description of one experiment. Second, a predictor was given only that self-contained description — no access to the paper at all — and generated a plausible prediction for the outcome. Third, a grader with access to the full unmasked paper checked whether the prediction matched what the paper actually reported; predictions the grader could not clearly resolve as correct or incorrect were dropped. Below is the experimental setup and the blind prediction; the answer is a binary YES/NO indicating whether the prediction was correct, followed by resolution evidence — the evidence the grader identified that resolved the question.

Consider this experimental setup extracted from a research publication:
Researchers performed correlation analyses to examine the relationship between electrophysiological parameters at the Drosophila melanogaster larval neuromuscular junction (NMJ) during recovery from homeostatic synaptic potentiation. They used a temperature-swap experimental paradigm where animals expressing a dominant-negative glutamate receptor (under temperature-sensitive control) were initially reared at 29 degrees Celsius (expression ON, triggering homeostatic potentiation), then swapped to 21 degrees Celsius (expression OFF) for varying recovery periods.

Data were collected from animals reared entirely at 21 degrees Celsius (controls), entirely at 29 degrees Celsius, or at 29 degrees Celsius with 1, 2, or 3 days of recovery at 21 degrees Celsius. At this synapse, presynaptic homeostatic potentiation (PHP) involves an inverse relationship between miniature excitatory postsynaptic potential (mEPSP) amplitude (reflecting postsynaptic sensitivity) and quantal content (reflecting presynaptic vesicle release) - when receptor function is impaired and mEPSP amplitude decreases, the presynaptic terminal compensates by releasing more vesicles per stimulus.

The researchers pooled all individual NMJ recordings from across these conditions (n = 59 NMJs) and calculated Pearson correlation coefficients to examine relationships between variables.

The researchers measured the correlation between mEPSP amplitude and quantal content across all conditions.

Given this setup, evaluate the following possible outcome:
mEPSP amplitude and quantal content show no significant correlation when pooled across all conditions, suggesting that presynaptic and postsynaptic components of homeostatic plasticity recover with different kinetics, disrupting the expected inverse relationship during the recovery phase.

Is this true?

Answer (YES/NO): NO